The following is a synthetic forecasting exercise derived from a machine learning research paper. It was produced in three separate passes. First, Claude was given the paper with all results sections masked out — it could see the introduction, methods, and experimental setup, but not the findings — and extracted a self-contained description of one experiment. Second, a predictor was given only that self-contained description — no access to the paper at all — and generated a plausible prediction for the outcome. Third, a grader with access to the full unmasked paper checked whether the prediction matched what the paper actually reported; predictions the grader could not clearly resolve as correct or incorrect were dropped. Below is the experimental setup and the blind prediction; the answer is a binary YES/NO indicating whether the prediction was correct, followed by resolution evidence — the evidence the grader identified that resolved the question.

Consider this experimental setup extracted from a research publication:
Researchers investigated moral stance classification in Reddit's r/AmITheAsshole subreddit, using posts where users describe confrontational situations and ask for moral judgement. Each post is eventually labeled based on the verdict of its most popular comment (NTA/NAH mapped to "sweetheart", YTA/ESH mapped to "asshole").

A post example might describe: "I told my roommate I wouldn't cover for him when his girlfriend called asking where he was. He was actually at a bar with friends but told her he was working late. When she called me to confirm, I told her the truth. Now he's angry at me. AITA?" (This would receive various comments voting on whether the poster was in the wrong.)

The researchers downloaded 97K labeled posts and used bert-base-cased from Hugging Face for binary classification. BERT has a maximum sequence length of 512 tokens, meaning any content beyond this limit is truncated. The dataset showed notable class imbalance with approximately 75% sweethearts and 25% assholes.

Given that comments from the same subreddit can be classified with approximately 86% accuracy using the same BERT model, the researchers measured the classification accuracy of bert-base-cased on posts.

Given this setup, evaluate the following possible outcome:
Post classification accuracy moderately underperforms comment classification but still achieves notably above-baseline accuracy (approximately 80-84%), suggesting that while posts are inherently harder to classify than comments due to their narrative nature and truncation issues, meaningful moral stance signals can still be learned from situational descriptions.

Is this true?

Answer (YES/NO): NO